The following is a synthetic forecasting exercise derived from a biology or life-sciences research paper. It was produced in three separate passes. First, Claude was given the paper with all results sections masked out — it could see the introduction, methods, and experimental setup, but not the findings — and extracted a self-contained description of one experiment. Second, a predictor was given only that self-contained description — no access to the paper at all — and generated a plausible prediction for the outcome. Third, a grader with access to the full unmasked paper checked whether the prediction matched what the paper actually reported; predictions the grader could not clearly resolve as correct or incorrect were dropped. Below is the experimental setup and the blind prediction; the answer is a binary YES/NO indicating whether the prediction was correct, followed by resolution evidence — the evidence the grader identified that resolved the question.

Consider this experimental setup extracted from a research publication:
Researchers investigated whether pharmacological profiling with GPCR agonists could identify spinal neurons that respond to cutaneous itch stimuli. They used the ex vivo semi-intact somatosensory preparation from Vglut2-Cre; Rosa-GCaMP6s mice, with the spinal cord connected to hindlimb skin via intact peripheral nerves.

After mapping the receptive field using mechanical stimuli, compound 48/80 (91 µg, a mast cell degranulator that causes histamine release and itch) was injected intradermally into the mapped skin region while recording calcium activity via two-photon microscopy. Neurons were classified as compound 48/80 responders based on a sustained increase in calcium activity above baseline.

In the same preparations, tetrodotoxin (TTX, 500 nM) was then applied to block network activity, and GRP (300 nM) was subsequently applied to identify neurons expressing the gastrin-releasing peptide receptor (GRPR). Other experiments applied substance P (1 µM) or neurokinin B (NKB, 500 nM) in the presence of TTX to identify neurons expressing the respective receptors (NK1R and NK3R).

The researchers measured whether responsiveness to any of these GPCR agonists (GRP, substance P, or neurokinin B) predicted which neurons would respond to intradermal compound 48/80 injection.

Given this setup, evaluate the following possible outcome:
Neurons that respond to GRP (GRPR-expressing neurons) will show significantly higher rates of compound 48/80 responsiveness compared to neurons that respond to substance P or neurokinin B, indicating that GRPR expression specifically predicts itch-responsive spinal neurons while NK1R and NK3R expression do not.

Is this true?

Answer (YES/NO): YES